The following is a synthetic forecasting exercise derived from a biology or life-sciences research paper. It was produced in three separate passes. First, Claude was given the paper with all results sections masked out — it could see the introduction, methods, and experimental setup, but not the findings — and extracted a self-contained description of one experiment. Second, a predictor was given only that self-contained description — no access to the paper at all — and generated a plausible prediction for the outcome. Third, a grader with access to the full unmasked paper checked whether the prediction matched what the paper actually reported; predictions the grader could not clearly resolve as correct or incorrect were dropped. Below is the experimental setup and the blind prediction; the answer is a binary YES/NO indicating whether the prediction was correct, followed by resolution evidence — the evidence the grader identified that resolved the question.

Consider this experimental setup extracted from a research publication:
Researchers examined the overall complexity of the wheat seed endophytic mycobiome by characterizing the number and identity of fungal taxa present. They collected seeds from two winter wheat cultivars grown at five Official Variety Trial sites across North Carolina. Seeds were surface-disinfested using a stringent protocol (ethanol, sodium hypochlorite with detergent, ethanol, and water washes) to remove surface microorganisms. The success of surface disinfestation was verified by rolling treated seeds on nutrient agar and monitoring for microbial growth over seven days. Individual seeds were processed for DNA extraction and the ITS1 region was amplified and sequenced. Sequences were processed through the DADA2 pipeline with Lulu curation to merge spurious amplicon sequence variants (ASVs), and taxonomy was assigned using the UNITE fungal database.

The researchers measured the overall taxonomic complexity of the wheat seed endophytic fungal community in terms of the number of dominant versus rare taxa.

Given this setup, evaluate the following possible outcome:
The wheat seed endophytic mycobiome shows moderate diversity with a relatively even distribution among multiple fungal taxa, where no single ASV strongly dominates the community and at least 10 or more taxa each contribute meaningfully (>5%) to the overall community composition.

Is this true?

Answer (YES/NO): NO